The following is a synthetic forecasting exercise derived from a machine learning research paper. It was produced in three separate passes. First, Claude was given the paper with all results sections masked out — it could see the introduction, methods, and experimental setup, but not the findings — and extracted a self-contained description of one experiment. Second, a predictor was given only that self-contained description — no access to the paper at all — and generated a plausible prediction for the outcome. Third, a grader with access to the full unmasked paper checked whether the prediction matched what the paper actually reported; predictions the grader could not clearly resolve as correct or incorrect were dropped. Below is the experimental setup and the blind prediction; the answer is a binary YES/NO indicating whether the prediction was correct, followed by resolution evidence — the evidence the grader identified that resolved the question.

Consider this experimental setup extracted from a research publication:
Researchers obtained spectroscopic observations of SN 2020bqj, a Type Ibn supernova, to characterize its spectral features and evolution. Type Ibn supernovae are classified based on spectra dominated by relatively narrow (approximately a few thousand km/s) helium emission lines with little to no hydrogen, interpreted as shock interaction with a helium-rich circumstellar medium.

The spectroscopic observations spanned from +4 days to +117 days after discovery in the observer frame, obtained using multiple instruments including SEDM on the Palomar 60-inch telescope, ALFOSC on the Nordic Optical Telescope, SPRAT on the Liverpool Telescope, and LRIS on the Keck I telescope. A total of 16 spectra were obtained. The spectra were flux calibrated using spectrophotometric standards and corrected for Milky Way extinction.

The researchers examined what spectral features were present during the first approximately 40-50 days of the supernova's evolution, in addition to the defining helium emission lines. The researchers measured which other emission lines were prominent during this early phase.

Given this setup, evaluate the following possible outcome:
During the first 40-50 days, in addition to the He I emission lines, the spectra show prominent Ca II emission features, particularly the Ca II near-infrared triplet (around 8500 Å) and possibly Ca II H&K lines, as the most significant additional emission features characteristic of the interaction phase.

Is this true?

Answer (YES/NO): NO